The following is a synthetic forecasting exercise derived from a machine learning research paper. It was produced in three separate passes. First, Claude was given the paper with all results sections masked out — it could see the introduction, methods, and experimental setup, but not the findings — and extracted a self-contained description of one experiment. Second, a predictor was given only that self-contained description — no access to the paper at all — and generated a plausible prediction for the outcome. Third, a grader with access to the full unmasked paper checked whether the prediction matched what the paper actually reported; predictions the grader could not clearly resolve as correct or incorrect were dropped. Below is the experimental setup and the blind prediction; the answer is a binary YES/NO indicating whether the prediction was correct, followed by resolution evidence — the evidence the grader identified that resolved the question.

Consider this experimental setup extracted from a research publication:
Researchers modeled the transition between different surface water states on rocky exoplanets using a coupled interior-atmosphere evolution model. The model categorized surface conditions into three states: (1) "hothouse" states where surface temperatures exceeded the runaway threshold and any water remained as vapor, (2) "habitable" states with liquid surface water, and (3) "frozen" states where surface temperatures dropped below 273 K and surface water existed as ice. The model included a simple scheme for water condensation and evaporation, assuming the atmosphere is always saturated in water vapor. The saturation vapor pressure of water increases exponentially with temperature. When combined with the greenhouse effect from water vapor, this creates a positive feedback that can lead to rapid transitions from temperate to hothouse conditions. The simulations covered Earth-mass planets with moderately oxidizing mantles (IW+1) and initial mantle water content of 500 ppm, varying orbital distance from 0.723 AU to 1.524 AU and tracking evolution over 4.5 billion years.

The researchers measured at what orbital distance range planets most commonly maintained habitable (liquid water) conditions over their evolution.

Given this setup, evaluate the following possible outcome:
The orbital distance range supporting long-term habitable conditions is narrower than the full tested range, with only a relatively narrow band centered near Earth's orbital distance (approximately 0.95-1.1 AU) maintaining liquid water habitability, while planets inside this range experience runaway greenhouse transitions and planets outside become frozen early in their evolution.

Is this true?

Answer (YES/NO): NO